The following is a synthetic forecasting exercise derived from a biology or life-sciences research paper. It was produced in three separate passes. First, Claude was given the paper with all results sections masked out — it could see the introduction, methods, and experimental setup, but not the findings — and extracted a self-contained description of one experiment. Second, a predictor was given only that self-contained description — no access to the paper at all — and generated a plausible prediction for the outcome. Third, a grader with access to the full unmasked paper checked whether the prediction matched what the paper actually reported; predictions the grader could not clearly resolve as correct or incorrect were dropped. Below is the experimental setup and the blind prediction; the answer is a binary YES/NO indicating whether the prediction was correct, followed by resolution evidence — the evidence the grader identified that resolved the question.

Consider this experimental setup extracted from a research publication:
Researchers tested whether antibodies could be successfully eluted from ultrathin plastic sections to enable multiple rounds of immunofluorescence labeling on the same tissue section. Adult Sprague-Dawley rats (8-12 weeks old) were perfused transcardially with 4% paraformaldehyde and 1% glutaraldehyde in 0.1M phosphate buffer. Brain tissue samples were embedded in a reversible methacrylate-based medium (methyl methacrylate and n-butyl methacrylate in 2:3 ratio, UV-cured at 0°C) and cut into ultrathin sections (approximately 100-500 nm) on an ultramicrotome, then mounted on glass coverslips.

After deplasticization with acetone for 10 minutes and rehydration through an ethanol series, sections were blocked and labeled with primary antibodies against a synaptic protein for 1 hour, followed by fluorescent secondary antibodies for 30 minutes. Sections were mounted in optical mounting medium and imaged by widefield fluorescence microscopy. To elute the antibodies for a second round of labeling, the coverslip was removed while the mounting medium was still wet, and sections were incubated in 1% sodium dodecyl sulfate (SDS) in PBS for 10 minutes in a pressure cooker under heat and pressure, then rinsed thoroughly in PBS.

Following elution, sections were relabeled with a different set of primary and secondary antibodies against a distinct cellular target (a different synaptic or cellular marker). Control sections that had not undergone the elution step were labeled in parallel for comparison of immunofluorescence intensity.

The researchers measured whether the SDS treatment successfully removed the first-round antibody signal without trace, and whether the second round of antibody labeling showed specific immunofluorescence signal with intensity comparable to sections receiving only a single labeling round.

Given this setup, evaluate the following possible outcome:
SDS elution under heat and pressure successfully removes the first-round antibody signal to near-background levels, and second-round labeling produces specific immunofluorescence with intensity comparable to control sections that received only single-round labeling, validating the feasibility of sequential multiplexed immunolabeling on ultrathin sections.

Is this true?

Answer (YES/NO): YES